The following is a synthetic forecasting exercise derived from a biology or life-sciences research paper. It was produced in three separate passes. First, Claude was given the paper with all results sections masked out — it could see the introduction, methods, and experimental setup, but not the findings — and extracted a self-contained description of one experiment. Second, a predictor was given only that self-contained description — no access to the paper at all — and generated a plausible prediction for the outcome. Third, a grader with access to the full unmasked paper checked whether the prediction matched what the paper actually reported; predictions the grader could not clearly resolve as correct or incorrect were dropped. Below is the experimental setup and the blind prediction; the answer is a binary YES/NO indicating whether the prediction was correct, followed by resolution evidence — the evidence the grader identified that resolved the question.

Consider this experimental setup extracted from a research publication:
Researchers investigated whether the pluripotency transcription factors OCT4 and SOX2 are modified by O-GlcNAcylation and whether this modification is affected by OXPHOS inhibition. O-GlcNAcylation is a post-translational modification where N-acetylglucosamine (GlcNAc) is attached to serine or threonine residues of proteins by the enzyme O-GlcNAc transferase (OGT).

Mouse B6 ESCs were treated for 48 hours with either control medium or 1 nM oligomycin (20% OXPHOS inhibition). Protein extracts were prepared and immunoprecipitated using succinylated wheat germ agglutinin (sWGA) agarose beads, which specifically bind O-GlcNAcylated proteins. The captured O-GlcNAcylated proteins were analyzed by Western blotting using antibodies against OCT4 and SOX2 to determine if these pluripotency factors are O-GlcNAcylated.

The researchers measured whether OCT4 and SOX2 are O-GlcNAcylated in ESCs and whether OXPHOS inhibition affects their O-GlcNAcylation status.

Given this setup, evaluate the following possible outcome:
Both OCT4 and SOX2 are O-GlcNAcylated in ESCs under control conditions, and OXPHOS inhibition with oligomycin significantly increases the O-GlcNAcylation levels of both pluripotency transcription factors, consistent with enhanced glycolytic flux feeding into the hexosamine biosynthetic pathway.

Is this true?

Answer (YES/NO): NO